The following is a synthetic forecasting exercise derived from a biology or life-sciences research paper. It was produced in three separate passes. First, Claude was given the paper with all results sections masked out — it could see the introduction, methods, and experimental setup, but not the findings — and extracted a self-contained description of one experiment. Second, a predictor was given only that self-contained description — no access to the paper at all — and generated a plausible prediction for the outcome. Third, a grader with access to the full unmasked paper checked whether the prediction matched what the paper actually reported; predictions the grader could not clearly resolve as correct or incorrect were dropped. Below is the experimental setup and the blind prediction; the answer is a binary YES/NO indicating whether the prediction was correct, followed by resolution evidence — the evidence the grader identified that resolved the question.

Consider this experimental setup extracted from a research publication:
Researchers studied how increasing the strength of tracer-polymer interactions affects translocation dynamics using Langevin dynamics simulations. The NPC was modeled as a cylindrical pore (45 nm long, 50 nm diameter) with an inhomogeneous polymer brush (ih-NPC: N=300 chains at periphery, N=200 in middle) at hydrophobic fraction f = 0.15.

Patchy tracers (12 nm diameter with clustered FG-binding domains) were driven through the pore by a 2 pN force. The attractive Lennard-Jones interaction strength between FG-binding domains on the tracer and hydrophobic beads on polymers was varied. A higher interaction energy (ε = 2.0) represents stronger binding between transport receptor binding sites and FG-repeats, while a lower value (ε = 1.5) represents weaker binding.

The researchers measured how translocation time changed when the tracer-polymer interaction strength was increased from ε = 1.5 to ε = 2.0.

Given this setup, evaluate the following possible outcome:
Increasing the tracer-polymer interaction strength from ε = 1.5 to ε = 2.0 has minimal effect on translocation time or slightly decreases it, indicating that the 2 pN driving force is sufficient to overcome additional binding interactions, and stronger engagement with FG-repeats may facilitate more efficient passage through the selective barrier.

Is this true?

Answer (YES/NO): NO